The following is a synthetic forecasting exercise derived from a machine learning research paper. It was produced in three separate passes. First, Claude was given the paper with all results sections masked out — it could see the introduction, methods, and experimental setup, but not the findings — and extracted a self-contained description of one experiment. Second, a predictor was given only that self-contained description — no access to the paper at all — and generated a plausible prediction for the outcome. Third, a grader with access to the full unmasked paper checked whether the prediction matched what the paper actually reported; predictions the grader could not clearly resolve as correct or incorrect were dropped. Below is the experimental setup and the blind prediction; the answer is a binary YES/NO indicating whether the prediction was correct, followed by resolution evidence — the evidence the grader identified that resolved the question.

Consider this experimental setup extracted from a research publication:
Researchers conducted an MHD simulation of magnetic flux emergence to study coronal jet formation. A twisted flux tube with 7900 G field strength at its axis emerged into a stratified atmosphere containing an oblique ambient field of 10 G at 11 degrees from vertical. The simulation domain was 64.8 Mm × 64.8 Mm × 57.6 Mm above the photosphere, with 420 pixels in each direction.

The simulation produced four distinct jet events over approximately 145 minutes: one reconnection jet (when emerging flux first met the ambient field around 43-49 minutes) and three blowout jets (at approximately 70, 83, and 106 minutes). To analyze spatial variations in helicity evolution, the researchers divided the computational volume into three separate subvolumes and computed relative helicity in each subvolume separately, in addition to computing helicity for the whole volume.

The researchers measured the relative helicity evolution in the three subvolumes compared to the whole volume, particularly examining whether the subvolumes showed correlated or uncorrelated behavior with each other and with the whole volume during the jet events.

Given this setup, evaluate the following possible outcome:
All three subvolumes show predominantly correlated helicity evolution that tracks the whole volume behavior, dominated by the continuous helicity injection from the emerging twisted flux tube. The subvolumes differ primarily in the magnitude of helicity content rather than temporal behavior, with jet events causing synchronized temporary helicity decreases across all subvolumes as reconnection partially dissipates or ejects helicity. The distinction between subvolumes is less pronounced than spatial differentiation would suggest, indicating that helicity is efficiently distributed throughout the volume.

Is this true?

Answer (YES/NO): NO